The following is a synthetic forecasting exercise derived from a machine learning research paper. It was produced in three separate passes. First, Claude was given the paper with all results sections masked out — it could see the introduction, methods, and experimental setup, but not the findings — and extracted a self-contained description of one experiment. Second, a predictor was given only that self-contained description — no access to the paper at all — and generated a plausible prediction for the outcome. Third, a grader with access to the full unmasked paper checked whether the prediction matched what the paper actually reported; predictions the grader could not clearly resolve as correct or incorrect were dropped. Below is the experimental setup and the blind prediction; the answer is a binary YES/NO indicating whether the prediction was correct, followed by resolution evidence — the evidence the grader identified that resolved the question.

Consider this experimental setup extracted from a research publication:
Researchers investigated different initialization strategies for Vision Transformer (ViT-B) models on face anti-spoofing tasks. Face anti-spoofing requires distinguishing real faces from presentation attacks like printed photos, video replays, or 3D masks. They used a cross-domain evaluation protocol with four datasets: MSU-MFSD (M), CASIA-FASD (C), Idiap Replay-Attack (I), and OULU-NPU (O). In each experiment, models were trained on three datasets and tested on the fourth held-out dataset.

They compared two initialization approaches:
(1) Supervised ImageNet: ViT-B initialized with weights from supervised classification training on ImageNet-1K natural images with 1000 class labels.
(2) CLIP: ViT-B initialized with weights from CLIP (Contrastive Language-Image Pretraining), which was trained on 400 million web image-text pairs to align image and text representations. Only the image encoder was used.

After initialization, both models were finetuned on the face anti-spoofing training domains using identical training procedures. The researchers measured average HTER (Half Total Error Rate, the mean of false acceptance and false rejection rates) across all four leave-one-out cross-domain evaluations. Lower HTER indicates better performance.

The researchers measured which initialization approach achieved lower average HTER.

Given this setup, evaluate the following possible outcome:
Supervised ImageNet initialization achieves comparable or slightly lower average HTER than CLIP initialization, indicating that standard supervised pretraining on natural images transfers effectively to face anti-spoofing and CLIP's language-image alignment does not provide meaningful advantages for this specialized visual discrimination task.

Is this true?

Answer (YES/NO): NO